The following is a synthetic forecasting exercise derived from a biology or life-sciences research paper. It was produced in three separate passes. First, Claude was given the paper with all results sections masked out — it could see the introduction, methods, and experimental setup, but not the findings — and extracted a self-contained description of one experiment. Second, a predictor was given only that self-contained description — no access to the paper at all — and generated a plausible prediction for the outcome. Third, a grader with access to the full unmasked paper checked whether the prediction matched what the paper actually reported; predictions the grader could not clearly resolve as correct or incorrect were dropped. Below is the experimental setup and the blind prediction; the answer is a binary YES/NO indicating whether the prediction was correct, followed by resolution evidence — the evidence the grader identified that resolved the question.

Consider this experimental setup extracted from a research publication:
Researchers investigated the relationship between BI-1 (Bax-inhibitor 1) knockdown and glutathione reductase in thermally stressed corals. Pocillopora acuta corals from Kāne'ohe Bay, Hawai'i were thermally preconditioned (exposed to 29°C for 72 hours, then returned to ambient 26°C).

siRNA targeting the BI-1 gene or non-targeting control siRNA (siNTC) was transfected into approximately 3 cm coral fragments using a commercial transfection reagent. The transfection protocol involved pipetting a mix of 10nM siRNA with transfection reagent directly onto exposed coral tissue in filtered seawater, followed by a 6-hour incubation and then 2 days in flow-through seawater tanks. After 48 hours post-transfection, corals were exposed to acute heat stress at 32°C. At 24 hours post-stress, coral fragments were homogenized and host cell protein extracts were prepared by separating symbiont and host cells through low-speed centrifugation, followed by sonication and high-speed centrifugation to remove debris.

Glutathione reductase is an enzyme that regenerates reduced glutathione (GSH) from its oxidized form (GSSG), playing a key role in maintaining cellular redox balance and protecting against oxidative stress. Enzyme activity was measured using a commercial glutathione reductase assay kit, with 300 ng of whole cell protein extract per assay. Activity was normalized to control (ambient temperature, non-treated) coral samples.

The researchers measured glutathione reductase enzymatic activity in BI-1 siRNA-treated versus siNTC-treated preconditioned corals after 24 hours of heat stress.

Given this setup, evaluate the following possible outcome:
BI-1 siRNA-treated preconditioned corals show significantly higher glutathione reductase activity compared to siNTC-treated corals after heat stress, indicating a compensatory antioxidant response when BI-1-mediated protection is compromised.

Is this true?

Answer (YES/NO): NO